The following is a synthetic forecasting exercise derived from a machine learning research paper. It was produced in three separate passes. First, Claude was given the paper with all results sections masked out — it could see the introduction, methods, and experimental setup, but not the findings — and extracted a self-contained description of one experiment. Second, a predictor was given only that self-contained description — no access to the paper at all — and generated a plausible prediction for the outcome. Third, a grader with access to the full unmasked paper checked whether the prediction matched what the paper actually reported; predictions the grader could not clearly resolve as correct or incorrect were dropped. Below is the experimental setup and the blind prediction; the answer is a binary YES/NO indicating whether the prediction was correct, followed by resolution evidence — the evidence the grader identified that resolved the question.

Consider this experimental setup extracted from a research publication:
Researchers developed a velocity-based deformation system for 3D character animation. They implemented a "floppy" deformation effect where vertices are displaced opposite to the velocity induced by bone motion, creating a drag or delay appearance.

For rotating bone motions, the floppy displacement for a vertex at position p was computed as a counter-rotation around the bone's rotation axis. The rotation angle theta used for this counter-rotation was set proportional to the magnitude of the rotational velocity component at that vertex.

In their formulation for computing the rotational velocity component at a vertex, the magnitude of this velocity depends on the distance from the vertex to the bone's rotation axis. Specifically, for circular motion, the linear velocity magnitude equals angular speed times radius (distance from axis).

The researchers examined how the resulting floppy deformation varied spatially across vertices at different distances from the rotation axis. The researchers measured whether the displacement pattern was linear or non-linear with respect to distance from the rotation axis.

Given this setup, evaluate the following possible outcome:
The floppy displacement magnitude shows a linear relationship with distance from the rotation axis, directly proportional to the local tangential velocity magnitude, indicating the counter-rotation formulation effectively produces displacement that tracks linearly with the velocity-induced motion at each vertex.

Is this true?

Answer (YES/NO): NO